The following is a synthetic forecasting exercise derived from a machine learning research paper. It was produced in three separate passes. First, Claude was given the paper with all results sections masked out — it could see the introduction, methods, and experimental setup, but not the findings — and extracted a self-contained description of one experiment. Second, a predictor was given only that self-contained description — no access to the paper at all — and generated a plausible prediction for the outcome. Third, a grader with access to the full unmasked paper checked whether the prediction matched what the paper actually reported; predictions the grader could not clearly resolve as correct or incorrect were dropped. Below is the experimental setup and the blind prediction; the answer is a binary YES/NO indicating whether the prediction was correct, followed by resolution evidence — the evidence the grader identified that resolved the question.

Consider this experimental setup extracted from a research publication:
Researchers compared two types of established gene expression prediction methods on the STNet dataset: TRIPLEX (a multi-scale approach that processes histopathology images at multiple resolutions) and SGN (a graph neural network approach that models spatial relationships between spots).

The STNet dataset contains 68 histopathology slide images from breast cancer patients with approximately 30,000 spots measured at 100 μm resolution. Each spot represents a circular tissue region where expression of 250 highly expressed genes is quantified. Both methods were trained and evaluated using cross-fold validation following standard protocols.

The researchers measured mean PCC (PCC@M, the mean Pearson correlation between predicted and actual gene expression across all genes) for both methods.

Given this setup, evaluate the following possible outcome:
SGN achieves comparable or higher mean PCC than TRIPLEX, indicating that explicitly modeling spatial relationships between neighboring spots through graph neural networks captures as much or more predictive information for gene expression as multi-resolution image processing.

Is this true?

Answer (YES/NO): NO